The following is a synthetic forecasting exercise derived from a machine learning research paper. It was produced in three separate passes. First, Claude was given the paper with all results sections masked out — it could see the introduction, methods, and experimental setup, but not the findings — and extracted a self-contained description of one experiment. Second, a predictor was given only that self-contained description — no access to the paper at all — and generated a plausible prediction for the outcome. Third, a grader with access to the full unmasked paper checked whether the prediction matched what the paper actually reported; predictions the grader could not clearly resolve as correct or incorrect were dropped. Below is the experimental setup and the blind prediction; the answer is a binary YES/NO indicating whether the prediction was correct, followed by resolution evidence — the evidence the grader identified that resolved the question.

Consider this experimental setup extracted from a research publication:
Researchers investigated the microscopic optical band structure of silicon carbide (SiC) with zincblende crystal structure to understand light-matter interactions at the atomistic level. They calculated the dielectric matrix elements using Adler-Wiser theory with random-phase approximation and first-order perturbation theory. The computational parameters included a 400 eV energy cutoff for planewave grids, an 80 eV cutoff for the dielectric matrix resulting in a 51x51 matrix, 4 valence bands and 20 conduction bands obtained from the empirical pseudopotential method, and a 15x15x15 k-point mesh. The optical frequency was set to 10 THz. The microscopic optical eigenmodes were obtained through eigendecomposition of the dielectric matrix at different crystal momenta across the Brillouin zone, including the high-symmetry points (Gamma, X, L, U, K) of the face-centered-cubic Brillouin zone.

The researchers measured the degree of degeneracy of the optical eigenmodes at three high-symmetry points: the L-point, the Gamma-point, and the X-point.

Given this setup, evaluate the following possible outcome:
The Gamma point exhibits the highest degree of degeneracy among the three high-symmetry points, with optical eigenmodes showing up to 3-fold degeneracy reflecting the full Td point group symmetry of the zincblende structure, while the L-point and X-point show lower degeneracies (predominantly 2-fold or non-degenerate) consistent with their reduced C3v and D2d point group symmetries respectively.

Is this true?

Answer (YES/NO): YES